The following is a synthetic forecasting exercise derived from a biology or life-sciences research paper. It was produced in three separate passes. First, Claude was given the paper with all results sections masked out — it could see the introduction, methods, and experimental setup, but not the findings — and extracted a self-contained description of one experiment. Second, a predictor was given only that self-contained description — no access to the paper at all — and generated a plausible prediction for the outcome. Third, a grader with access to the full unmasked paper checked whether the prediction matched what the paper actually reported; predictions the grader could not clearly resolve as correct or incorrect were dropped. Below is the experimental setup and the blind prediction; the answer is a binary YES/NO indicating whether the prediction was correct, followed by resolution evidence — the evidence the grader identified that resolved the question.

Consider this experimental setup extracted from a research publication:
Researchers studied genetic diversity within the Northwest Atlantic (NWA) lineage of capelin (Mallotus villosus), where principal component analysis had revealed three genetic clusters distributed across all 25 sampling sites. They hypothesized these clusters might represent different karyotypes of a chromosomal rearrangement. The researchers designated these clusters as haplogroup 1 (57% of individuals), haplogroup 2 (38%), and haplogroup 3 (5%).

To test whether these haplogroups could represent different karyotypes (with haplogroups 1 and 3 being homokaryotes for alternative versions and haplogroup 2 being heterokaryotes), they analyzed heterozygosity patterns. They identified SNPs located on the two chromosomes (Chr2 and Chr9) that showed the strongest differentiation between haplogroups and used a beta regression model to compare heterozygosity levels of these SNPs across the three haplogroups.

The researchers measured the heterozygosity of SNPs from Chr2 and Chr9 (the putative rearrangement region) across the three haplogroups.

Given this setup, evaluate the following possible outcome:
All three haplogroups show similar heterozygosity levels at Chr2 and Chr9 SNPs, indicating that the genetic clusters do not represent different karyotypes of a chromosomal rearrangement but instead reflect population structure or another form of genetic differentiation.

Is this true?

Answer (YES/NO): NO